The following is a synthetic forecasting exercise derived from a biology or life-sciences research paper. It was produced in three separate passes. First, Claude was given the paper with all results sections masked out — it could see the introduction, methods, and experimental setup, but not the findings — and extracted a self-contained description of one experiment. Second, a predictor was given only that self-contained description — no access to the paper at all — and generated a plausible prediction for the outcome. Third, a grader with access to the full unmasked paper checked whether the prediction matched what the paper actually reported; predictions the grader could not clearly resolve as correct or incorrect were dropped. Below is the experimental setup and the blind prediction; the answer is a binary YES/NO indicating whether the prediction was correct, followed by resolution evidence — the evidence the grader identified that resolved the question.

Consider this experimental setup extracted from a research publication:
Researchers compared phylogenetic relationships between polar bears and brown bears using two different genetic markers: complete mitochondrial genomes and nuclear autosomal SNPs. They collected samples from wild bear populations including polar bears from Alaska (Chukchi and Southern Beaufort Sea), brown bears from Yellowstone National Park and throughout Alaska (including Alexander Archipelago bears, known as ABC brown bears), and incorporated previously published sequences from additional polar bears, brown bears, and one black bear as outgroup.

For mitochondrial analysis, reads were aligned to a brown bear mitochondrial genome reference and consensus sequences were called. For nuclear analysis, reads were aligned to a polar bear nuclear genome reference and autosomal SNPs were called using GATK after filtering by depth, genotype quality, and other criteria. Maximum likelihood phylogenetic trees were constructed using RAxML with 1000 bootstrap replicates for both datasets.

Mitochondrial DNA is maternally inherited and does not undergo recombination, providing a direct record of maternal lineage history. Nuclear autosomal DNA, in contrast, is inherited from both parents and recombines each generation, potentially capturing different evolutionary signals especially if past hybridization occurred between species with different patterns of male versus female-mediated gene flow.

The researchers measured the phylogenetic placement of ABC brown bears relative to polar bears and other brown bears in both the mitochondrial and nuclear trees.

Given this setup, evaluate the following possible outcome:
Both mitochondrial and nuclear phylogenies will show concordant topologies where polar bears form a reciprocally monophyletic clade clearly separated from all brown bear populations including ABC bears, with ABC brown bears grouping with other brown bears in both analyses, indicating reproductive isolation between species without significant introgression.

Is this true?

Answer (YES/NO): NO